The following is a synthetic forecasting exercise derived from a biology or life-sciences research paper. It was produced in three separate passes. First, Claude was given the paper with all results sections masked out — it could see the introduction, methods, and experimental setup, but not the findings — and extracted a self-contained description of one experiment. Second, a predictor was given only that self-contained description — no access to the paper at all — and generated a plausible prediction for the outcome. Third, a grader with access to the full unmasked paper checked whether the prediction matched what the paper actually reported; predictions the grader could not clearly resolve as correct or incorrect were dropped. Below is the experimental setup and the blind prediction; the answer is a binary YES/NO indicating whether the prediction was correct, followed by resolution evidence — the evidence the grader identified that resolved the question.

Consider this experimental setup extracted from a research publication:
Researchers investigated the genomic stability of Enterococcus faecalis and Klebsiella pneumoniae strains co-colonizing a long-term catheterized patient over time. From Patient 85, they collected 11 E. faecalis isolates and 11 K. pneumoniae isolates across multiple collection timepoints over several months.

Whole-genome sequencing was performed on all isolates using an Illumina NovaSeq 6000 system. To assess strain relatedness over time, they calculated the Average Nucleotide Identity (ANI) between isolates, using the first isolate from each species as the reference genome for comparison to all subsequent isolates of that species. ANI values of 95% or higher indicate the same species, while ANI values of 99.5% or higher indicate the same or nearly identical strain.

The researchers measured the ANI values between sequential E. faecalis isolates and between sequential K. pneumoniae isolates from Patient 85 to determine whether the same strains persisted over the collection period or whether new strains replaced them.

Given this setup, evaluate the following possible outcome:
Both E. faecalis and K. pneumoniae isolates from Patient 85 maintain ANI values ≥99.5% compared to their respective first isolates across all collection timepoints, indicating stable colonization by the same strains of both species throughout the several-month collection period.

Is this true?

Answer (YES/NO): YES